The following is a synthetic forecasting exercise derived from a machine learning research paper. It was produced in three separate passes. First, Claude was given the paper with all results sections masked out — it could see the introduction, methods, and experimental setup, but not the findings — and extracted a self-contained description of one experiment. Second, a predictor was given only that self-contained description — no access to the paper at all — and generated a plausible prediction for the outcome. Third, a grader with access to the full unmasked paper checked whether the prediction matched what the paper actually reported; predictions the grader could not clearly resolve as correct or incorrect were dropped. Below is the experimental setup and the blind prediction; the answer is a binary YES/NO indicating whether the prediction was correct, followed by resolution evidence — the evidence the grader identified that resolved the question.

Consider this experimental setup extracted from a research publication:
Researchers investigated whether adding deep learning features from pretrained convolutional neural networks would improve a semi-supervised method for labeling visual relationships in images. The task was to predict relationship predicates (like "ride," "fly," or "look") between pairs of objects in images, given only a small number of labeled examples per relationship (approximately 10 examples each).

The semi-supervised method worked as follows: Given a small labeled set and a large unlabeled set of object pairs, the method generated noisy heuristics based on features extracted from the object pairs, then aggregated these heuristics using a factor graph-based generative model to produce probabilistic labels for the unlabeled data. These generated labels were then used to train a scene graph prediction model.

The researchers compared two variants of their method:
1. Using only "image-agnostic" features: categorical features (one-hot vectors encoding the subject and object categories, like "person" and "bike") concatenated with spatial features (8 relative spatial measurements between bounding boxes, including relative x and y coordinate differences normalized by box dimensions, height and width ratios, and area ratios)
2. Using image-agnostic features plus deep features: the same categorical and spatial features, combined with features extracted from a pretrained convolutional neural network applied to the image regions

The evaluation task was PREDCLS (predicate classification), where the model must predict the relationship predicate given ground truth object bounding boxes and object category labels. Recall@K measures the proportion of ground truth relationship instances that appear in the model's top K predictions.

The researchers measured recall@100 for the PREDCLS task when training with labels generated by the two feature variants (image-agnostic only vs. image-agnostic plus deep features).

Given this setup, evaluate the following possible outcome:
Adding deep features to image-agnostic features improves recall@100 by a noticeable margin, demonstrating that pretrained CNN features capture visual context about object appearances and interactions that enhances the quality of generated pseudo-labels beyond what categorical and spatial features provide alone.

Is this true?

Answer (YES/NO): NO